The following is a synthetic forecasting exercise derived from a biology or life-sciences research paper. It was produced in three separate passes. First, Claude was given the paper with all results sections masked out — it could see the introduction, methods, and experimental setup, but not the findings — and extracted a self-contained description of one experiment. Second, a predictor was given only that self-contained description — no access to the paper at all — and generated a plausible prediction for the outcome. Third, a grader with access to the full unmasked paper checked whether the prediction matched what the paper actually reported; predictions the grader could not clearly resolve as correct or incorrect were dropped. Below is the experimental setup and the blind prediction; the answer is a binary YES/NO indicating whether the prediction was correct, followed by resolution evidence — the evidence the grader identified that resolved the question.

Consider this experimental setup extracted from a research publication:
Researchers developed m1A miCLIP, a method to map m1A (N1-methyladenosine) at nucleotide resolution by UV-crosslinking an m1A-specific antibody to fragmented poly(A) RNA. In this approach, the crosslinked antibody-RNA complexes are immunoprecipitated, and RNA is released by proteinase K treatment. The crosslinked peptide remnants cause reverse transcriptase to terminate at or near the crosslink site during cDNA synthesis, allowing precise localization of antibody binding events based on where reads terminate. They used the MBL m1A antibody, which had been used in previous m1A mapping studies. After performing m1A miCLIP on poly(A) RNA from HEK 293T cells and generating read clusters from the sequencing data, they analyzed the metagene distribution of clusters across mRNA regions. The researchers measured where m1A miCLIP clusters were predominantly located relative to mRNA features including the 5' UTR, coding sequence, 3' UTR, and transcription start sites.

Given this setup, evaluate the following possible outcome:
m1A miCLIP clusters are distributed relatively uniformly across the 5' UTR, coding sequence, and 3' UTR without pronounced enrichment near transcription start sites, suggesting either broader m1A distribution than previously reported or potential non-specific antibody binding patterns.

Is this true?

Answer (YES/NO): NO